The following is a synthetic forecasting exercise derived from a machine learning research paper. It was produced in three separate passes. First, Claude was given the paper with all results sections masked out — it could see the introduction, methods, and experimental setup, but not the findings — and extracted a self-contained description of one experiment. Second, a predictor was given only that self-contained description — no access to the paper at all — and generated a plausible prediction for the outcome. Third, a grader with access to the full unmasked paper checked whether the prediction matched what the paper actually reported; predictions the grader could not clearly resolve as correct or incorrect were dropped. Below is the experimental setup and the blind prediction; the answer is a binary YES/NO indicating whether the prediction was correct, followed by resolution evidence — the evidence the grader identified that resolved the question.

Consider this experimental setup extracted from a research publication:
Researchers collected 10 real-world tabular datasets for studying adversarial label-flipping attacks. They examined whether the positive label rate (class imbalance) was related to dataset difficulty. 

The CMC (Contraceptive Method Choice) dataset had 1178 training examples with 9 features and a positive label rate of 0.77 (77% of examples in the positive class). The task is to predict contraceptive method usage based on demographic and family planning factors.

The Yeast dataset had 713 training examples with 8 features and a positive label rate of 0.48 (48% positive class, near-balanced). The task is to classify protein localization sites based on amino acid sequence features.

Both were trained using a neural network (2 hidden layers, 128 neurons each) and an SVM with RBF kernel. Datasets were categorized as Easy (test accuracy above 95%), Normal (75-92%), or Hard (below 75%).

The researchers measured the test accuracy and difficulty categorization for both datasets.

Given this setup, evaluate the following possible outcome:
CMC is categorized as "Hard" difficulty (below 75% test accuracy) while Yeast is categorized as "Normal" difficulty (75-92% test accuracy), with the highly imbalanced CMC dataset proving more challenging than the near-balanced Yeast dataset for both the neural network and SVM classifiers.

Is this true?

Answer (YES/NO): NO